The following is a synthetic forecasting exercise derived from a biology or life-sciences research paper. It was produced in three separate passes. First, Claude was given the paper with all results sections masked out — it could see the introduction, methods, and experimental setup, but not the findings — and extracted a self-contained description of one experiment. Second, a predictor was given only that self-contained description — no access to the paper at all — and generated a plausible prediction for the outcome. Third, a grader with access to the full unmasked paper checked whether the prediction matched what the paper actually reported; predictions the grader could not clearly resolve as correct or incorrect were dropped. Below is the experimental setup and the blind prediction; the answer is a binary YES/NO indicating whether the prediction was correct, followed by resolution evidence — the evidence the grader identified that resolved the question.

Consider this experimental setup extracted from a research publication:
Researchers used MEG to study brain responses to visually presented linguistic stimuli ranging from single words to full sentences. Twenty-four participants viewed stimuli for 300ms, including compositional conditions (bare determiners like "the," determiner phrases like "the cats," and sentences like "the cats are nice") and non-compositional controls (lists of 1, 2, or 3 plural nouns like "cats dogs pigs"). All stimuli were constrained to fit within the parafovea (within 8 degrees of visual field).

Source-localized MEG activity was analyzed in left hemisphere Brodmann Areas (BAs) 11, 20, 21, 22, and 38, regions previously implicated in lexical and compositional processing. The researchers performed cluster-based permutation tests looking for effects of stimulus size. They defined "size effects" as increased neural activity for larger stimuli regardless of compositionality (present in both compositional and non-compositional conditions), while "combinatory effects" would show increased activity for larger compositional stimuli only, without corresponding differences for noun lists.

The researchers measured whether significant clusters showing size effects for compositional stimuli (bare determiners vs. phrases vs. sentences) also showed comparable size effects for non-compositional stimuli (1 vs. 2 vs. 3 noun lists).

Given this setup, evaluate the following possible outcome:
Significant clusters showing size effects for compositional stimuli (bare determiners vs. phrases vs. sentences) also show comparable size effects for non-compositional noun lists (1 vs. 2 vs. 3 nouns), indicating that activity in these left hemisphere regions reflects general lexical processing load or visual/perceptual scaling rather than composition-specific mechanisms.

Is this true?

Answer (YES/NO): NO